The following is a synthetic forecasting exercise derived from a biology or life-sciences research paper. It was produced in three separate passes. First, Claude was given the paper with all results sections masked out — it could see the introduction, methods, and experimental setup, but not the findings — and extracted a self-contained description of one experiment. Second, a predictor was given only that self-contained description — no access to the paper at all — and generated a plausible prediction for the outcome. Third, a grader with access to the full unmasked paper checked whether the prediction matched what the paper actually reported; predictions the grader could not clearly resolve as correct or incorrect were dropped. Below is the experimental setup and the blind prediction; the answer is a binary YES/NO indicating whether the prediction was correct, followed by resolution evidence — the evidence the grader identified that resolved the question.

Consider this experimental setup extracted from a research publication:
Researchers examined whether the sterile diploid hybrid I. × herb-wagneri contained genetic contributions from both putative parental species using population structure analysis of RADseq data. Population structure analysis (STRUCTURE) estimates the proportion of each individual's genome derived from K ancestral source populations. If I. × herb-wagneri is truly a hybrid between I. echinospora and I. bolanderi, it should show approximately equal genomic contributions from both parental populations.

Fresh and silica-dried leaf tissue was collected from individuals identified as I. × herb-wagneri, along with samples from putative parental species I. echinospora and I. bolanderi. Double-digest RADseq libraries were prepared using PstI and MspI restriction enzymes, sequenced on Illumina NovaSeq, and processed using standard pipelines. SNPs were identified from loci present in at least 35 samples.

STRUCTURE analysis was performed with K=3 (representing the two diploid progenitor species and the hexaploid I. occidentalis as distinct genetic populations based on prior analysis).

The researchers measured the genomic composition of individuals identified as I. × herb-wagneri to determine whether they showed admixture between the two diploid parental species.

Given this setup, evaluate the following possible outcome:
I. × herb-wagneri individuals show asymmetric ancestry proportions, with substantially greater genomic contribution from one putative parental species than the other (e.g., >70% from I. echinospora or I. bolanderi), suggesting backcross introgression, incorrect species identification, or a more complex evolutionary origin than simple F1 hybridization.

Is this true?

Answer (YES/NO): NO